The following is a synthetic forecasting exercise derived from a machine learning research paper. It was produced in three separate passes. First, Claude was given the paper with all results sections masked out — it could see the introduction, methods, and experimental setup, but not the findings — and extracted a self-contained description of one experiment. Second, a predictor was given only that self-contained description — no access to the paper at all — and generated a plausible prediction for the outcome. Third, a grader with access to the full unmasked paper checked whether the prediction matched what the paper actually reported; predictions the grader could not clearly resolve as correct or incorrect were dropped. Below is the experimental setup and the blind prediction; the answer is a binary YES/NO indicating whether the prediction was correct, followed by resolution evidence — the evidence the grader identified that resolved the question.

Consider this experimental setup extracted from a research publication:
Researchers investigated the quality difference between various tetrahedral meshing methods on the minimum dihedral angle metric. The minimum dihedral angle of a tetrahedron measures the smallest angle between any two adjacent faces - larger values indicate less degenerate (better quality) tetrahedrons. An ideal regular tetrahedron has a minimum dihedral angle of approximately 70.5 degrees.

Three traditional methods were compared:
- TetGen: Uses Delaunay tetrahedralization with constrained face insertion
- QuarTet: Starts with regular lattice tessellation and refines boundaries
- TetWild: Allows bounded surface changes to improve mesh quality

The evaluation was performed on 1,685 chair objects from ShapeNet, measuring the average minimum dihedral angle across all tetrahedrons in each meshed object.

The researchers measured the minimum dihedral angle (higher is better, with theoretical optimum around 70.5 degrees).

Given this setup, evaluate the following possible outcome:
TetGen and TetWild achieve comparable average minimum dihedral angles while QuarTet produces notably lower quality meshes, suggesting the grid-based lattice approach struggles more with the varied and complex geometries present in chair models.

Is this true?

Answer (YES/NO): NO